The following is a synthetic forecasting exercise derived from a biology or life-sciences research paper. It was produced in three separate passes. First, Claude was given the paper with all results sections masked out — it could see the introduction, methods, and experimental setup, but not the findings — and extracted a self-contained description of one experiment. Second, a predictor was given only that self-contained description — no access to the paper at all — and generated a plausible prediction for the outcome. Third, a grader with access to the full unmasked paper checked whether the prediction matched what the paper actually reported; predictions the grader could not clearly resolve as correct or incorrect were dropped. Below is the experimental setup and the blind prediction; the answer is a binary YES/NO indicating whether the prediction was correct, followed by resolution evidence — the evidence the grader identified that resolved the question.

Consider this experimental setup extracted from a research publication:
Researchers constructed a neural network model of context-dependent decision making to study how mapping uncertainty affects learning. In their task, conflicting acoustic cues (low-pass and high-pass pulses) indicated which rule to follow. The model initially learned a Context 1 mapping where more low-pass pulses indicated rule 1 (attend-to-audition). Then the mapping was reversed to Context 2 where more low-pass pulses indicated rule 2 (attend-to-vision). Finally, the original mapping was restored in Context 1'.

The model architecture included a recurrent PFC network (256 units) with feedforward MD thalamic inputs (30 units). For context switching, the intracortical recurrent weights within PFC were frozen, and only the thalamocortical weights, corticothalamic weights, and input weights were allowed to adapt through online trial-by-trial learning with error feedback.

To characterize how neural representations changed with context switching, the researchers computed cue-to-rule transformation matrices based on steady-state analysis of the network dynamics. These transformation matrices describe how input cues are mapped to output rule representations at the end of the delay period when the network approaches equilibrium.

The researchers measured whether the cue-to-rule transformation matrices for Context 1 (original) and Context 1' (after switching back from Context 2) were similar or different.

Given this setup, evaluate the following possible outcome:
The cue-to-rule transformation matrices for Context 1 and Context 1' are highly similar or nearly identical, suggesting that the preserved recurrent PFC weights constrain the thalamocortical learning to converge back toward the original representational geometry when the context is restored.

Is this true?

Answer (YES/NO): YES